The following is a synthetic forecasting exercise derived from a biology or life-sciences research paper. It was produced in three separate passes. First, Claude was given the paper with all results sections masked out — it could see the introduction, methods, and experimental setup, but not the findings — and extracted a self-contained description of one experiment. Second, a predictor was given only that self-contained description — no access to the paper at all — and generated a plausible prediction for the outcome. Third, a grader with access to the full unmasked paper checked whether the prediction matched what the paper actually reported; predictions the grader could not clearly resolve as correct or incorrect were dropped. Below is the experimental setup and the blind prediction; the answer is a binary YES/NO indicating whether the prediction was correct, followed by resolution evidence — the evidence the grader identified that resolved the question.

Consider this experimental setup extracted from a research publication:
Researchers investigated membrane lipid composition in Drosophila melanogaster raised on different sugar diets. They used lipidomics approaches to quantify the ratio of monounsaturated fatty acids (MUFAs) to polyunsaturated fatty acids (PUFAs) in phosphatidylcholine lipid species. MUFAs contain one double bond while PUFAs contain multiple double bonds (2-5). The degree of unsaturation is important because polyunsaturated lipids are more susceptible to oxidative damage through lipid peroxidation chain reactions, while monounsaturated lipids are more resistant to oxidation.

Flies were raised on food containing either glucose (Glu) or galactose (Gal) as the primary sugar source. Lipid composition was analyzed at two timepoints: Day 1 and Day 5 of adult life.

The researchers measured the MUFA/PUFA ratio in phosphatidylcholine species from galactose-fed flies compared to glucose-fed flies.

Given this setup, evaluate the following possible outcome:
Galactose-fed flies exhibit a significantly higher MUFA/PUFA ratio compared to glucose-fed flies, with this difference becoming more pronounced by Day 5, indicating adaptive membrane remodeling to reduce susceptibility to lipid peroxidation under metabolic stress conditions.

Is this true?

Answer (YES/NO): YES